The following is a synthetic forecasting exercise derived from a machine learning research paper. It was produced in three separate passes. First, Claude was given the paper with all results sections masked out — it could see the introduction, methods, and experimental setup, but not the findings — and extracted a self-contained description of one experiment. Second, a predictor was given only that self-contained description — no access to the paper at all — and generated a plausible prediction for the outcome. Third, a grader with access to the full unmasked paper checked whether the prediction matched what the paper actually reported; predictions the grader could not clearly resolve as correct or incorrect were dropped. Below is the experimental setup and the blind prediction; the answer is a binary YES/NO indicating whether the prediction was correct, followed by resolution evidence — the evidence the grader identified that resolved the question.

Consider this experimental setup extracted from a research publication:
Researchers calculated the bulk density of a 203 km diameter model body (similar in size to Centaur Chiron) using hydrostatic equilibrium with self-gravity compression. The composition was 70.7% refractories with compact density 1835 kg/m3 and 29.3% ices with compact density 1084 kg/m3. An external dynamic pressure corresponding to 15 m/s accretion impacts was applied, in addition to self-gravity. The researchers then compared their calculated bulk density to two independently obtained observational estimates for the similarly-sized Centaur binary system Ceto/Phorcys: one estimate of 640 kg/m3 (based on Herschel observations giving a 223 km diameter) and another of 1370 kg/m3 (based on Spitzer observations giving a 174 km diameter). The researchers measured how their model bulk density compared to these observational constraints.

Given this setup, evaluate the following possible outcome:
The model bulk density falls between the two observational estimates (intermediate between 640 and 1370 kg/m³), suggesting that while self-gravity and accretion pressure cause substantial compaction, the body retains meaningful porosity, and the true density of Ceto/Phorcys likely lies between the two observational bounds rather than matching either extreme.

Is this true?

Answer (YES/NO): NO